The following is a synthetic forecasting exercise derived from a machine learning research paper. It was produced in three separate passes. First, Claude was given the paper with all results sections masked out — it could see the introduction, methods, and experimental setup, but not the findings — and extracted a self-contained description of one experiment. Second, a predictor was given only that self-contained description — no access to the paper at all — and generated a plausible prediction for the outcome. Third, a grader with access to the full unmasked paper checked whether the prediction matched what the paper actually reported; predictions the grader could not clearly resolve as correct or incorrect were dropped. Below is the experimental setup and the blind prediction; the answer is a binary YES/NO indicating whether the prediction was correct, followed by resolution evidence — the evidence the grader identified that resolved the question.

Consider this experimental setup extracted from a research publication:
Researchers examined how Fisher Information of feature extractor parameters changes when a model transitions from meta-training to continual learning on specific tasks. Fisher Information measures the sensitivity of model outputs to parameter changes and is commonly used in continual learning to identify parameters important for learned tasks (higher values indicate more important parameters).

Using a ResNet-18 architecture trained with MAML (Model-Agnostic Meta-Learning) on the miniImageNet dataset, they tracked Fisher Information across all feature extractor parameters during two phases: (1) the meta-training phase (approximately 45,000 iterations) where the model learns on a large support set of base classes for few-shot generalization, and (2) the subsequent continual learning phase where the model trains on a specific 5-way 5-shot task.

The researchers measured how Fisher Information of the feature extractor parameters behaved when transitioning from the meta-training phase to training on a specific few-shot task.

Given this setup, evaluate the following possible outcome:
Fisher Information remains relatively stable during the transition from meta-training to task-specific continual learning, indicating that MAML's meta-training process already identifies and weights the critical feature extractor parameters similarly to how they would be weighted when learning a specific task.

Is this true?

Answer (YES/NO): NO